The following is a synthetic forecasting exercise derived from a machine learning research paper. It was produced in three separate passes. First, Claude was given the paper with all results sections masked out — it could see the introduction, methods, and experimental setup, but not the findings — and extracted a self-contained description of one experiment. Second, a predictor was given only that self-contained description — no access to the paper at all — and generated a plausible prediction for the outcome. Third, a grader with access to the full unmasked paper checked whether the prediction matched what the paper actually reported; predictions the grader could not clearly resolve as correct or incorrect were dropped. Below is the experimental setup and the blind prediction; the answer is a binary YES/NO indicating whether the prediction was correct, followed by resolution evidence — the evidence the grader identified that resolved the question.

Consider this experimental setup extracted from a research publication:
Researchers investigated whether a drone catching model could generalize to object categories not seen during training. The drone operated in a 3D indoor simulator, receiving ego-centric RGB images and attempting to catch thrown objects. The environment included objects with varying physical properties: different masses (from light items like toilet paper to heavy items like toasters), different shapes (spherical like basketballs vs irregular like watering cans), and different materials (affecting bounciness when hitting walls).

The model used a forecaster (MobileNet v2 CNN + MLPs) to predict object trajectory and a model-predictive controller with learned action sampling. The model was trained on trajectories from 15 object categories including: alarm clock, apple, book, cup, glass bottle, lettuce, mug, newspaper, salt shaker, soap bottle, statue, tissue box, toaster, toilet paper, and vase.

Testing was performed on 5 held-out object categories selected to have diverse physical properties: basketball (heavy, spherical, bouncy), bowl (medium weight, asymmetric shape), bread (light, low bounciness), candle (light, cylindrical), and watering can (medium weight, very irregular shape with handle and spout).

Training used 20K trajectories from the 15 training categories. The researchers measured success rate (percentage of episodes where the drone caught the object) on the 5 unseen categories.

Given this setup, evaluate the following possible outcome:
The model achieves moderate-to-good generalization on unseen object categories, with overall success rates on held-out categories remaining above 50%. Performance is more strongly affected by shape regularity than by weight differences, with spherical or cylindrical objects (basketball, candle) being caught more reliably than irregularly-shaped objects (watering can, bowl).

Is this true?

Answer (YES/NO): NO